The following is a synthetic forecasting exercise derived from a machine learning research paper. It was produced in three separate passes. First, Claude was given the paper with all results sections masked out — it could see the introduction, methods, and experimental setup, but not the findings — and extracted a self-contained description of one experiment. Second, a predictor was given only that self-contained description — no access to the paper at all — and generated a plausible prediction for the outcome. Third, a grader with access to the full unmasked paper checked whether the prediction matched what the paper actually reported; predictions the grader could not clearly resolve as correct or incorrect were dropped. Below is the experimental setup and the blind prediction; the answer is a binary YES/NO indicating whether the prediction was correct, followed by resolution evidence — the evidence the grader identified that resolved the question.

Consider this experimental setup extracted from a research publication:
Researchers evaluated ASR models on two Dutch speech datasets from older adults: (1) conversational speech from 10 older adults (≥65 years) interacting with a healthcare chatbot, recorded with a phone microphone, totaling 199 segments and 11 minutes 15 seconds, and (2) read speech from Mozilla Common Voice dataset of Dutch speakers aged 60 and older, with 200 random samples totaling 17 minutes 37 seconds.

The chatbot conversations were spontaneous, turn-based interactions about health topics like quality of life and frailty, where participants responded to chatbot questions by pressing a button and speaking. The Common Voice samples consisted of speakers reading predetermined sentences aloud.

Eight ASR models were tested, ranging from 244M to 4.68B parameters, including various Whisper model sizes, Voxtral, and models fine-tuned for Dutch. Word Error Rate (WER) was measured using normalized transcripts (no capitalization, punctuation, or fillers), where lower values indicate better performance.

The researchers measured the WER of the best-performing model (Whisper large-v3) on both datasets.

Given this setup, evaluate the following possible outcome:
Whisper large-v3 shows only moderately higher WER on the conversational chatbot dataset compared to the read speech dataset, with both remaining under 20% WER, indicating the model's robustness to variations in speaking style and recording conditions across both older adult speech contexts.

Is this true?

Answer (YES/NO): NO